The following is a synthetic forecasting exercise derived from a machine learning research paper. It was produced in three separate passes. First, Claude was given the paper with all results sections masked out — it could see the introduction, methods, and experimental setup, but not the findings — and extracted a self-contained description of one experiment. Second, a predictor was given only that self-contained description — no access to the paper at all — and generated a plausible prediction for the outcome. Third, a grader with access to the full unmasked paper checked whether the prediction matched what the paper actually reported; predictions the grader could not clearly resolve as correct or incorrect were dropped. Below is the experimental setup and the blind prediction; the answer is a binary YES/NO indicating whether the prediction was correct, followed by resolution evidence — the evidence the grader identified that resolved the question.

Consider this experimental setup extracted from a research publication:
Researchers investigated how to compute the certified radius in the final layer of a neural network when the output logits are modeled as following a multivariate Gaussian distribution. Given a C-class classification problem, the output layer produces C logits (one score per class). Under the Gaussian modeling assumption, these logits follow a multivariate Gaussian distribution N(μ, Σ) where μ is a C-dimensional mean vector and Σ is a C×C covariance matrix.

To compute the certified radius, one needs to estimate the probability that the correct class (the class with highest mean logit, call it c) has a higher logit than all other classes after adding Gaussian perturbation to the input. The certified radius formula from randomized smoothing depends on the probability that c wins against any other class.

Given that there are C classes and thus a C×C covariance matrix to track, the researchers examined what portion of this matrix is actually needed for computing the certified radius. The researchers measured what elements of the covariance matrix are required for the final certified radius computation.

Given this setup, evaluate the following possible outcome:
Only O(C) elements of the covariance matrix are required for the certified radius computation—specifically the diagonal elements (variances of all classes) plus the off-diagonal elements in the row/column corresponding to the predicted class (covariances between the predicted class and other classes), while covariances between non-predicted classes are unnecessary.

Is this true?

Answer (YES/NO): NO